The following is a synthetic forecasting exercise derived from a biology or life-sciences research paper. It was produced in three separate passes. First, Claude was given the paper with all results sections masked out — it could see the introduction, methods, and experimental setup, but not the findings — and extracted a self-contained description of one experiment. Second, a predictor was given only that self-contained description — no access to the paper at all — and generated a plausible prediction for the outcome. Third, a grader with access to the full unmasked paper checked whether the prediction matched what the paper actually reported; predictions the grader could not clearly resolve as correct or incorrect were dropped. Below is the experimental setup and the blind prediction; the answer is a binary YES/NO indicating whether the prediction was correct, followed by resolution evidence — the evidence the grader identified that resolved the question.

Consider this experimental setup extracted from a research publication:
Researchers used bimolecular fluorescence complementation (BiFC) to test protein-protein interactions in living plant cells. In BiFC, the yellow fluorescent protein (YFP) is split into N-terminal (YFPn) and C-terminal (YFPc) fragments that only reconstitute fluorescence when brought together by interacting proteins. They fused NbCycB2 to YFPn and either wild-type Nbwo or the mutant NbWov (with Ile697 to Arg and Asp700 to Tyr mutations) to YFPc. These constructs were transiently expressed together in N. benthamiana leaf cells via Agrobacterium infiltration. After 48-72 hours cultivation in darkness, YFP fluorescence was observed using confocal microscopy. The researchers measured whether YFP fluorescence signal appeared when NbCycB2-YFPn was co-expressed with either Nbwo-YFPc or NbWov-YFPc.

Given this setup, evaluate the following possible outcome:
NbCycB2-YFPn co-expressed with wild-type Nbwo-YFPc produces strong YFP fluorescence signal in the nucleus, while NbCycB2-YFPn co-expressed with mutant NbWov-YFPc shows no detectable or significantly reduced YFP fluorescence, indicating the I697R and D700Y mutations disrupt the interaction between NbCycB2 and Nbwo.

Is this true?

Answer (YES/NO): YES